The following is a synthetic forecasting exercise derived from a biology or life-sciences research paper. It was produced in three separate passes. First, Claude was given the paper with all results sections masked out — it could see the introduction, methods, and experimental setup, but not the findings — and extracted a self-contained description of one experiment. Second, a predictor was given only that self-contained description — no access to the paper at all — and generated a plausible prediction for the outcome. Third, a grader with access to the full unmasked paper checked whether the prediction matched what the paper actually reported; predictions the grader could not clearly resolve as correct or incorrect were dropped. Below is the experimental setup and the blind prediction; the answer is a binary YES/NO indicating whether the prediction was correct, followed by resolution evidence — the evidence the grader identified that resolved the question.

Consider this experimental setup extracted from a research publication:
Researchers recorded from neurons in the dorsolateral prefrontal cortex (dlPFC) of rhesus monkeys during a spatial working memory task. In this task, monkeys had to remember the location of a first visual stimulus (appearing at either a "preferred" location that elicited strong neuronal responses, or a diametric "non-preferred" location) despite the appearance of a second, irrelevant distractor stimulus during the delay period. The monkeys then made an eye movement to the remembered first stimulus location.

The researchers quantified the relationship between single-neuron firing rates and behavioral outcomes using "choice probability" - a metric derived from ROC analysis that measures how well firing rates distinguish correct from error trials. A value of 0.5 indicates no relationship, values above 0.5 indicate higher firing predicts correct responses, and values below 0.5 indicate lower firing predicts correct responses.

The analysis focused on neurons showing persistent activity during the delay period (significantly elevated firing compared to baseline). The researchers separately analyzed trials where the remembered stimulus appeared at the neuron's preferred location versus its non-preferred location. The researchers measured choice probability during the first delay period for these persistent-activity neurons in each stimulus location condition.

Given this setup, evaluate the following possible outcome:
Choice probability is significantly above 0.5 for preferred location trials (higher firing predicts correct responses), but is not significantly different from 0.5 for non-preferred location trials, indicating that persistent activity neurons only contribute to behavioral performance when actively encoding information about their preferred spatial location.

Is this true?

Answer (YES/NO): YES